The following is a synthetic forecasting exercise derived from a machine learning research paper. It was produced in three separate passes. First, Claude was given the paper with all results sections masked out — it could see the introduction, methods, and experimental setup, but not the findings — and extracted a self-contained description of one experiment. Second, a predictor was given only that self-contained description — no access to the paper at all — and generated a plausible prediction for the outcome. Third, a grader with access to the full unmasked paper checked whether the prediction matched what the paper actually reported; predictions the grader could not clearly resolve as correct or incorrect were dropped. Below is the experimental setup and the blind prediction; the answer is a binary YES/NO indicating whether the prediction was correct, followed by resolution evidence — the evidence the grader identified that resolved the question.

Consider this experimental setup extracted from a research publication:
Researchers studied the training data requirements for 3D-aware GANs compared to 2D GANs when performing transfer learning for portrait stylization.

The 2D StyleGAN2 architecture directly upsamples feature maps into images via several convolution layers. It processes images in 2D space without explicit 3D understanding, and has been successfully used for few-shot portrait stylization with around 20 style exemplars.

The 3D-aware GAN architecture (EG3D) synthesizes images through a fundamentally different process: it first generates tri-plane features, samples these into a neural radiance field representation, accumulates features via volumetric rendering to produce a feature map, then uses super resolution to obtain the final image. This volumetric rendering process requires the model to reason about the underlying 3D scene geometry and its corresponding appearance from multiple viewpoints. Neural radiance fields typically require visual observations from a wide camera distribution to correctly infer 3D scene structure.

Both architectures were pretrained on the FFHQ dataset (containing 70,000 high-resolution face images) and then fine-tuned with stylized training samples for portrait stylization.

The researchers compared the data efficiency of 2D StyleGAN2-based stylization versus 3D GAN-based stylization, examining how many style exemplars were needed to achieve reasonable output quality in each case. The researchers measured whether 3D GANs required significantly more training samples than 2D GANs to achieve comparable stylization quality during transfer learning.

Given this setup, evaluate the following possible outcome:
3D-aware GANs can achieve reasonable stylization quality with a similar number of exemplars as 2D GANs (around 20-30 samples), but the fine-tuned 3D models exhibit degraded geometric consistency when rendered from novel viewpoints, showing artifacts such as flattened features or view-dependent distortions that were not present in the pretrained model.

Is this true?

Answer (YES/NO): NO